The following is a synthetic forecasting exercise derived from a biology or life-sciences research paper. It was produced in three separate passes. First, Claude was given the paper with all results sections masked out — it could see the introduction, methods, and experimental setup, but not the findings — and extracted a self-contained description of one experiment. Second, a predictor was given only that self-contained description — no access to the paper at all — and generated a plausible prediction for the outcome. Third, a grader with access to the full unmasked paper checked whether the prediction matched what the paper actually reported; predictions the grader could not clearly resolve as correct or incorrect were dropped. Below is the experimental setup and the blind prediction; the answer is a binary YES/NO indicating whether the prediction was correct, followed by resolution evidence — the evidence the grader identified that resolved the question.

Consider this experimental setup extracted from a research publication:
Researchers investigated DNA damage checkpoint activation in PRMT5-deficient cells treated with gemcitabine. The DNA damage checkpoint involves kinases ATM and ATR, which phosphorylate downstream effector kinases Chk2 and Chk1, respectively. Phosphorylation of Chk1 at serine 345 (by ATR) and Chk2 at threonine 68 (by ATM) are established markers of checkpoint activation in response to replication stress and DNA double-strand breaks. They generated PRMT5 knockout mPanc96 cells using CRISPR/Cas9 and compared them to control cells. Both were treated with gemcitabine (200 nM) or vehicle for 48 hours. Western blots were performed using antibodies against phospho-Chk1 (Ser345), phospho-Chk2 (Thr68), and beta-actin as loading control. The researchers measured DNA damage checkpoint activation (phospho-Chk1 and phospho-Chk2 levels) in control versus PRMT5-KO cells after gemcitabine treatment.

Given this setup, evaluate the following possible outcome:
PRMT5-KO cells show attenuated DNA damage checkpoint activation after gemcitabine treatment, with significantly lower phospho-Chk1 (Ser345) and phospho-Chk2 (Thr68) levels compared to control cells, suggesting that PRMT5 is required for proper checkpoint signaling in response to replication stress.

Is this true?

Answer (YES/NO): NO